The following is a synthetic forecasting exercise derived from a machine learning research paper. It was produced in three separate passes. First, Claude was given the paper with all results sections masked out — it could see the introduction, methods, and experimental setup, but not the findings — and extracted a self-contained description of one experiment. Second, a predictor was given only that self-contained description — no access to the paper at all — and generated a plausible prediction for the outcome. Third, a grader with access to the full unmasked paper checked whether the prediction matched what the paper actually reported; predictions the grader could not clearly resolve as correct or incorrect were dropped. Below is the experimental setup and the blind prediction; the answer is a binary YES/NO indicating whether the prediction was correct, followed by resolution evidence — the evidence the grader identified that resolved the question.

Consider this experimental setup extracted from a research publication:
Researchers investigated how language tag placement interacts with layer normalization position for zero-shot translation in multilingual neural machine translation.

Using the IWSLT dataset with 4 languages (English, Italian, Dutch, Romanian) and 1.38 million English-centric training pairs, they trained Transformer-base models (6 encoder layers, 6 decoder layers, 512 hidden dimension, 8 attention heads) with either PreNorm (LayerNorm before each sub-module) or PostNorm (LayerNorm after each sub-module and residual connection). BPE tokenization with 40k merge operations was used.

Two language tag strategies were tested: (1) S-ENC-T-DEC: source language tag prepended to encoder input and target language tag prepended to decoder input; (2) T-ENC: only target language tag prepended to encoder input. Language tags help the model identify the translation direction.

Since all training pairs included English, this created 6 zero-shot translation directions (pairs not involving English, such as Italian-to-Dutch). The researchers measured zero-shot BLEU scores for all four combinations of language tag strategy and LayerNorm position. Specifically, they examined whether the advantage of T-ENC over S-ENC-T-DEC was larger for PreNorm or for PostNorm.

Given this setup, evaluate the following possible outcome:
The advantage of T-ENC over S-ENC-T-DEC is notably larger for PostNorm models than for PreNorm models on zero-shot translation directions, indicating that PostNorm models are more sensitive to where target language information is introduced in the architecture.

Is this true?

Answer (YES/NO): NO